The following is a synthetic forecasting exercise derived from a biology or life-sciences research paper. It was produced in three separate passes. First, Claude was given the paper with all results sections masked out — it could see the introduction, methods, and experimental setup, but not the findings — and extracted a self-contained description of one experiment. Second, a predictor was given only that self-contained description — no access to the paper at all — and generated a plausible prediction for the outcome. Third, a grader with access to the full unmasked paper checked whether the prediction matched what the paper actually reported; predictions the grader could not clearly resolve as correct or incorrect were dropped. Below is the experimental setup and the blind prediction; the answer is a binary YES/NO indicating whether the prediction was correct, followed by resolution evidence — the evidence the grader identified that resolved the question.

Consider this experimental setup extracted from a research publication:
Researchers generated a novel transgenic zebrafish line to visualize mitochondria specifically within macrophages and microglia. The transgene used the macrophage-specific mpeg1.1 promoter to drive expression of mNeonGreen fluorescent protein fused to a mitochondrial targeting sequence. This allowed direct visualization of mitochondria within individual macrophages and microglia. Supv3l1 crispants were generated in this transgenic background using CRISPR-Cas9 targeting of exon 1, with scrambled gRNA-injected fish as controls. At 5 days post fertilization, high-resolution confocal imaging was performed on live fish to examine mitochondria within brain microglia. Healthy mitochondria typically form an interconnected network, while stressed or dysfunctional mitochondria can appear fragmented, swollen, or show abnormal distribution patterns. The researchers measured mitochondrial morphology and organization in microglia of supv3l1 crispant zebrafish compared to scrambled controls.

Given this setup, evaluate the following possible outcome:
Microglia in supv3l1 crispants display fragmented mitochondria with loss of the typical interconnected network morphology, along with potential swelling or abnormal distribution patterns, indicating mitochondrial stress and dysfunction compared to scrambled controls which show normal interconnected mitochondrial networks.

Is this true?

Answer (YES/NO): NO